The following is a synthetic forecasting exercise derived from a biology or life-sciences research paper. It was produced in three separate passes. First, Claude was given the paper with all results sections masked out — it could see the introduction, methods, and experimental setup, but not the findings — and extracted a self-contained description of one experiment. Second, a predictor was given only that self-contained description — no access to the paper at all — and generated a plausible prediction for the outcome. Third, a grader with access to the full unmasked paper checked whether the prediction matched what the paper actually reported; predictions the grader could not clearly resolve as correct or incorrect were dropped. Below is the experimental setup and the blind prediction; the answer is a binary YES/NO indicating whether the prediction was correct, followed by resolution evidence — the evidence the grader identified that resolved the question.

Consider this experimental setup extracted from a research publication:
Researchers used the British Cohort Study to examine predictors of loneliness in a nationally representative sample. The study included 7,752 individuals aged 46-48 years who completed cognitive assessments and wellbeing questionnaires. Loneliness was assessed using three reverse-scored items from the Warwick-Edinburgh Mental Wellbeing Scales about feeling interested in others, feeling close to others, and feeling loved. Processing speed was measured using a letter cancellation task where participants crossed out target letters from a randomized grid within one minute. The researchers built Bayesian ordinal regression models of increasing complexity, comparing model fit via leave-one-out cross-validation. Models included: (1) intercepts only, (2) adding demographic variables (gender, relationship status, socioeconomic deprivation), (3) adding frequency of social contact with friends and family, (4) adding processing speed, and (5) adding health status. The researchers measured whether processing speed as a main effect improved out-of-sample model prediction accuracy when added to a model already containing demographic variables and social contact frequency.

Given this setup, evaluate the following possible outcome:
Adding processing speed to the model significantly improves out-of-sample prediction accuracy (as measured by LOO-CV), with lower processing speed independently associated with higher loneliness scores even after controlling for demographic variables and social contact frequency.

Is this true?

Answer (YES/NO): NO